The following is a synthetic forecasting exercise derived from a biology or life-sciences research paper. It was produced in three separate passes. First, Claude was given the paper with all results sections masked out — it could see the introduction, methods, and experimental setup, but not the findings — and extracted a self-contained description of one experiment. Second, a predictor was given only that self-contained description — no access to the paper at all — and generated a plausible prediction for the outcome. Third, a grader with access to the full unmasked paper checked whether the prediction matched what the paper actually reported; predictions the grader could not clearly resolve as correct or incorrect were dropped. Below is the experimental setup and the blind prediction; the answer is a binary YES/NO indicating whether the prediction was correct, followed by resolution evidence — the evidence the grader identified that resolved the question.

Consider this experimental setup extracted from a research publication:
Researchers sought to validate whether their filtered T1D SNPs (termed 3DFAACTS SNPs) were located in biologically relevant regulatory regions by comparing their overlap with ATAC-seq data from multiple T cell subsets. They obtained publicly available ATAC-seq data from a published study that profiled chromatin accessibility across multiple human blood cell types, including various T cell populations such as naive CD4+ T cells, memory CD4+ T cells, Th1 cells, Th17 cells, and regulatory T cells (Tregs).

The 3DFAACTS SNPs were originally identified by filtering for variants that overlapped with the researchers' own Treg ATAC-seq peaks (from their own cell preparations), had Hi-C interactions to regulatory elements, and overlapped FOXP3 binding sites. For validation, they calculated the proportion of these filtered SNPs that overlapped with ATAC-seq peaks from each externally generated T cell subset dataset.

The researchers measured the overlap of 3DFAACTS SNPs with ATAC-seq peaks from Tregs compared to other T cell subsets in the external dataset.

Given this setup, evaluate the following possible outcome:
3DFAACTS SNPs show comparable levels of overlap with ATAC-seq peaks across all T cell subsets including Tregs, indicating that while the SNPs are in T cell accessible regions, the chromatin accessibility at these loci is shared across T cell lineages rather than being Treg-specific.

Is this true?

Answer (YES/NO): YES